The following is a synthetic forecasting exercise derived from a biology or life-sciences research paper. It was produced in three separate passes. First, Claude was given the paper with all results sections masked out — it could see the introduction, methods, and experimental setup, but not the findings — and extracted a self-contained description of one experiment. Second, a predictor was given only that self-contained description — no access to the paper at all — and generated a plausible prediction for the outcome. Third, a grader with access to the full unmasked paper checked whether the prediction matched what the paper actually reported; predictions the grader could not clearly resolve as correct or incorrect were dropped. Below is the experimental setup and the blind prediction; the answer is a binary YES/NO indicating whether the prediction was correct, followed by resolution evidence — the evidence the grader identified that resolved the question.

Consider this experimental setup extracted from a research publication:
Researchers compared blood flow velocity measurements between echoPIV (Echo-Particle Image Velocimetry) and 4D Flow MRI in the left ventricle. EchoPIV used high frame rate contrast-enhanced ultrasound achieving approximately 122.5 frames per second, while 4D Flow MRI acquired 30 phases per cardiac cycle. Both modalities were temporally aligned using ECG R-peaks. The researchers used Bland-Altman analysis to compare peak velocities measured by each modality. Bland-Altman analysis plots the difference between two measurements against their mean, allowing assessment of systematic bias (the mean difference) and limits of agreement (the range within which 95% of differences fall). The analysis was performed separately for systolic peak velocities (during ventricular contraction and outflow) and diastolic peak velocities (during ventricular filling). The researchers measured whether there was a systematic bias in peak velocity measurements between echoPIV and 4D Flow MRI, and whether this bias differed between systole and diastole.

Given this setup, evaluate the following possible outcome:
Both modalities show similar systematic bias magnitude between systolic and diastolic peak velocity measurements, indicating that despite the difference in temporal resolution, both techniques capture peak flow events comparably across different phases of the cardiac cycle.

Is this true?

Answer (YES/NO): NO